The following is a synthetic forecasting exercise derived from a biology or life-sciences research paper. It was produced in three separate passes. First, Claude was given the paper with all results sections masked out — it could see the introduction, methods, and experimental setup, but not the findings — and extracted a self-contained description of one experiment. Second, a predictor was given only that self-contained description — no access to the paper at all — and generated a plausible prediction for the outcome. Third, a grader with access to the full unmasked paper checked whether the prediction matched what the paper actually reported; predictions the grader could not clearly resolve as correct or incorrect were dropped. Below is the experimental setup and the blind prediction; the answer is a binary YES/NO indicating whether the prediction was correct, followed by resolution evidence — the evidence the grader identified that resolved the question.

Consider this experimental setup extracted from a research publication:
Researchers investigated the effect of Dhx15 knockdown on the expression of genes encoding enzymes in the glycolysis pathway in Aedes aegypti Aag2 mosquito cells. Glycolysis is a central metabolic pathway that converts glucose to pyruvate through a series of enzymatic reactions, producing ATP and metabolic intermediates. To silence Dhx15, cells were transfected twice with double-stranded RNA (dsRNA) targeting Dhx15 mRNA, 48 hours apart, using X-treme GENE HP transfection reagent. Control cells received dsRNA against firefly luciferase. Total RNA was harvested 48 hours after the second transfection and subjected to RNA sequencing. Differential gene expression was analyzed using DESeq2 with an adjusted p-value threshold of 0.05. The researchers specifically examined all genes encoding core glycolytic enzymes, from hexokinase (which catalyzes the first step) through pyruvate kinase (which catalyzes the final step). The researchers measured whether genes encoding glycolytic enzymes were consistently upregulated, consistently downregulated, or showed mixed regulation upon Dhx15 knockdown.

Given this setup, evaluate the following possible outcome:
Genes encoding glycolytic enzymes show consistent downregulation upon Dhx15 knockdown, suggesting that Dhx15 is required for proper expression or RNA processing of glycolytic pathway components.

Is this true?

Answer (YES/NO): YES